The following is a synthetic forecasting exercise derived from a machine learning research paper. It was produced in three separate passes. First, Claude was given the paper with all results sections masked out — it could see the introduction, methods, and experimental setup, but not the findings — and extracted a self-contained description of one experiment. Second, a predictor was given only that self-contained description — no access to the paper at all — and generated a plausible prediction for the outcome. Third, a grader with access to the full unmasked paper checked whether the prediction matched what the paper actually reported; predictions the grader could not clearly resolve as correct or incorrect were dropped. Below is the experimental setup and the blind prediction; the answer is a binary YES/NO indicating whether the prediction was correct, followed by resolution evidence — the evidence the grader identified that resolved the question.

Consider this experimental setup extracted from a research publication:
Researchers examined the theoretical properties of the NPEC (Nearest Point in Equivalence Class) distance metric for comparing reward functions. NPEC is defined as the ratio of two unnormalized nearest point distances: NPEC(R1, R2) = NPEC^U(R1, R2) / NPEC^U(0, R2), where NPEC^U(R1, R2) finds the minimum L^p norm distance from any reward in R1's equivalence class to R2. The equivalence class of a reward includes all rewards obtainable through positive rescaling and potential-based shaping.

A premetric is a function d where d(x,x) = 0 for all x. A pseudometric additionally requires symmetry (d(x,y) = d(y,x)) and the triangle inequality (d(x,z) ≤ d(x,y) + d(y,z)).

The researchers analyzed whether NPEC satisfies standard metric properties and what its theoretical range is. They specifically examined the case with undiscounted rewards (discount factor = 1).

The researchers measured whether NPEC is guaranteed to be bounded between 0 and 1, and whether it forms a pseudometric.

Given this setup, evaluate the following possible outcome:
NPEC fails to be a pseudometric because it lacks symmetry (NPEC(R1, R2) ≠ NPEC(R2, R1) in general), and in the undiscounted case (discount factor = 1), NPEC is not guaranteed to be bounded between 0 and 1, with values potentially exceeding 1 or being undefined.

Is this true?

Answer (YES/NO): NO